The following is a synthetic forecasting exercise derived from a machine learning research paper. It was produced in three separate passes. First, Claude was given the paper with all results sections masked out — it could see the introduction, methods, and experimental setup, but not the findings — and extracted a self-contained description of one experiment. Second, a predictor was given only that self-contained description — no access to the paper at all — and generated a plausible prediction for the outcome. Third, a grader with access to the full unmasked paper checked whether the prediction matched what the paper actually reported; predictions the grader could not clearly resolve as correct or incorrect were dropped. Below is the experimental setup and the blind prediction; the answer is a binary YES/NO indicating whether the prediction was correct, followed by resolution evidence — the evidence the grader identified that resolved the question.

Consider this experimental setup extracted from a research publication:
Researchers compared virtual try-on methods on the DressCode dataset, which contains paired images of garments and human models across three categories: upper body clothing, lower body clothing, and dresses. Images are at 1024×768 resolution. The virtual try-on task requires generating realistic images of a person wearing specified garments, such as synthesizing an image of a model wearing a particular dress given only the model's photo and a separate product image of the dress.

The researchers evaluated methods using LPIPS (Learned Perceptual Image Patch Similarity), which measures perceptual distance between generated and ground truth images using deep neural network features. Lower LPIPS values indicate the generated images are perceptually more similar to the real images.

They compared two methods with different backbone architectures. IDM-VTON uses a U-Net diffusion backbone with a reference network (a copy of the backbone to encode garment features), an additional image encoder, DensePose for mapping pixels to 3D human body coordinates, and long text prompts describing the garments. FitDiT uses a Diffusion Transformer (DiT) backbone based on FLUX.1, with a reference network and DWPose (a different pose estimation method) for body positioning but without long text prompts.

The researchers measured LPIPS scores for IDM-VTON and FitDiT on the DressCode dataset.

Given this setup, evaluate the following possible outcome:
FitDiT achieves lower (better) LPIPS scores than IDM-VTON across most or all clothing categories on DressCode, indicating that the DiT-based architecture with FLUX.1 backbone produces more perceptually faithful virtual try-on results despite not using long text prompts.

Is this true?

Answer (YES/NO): NO